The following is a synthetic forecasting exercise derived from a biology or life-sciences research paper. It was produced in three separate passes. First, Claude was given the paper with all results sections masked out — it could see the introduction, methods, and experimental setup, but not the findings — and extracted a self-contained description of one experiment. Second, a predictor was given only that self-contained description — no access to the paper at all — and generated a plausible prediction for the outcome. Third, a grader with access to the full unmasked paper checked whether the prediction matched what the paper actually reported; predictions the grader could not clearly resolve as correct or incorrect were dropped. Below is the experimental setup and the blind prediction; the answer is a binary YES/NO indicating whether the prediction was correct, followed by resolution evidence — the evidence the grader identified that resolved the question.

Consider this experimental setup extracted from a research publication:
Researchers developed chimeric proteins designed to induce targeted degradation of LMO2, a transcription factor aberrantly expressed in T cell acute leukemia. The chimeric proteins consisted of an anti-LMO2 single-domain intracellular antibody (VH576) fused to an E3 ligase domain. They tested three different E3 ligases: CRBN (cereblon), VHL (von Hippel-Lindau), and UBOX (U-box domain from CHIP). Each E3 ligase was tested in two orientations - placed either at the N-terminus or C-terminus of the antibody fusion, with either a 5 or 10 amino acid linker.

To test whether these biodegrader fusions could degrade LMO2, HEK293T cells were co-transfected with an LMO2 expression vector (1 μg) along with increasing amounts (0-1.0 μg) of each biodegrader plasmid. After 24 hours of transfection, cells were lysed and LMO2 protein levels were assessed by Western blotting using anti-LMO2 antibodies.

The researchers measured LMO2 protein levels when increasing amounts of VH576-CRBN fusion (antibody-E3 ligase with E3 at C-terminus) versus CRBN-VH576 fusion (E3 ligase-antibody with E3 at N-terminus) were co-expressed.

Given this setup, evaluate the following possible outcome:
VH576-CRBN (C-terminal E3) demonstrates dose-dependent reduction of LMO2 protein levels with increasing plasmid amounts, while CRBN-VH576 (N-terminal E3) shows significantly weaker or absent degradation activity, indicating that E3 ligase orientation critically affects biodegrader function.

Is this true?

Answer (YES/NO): NO